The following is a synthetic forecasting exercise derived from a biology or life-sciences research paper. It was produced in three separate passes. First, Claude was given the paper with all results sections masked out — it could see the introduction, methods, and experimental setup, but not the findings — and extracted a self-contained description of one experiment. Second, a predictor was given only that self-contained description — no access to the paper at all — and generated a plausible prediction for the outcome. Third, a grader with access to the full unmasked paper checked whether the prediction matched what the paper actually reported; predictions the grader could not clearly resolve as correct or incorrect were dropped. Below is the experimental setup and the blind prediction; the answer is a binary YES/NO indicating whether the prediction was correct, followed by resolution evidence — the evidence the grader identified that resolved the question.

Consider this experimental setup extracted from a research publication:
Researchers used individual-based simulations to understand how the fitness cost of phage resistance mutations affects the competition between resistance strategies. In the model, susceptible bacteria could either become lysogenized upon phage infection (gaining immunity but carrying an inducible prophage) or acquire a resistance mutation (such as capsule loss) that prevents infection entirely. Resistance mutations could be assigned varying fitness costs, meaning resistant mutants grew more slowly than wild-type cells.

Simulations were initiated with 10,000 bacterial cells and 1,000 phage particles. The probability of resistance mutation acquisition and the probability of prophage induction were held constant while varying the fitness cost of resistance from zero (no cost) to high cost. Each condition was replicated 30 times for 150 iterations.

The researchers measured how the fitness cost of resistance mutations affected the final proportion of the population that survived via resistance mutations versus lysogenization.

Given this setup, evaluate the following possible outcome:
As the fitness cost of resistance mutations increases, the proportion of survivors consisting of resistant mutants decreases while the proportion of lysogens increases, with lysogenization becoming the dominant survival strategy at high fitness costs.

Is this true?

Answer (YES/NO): YES